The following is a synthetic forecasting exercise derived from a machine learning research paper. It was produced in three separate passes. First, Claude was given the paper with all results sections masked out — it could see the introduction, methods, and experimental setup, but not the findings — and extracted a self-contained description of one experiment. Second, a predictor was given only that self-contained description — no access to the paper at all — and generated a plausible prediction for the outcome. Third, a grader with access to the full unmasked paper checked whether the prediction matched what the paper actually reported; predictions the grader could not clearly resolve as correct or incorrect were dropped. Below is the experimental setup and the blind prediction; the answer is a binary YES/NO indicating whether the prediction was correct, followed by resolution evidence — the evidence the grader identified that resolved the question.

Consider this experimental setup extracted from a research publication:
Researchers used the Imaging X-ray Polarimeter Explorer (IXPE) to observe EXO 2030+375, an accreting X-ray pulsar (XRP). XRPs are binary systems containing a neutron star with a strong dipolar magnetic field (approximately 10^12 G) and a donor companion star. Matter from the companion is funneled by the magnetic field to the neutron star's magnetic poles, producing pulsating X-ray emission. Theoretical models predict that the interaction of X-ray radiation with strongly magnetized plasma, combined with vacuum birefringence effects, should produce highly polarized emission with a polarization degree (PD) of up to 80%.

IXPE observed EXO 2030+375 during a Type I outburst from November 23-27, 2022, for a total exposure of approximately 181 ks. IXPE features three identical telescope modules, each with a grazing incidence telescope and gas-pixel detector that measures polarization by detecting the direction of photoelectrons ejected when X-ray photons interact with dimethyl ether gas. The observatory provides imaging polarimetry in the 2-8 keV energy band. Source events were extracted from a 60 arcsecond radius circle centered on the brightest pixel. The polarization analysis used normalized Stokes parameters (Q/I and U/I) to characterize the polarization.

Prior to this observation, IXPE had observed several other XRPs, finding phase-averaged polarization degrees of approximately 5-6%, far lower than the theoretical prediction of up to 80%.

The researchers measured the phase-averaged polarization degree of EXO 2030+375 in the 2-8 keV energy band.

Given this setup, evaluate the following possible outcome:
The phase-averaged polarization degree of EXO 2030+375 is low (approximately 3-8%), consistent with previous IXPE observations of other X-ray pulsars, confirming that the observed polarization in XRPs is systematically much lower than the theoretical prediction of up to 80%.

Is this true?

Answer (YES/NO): NO